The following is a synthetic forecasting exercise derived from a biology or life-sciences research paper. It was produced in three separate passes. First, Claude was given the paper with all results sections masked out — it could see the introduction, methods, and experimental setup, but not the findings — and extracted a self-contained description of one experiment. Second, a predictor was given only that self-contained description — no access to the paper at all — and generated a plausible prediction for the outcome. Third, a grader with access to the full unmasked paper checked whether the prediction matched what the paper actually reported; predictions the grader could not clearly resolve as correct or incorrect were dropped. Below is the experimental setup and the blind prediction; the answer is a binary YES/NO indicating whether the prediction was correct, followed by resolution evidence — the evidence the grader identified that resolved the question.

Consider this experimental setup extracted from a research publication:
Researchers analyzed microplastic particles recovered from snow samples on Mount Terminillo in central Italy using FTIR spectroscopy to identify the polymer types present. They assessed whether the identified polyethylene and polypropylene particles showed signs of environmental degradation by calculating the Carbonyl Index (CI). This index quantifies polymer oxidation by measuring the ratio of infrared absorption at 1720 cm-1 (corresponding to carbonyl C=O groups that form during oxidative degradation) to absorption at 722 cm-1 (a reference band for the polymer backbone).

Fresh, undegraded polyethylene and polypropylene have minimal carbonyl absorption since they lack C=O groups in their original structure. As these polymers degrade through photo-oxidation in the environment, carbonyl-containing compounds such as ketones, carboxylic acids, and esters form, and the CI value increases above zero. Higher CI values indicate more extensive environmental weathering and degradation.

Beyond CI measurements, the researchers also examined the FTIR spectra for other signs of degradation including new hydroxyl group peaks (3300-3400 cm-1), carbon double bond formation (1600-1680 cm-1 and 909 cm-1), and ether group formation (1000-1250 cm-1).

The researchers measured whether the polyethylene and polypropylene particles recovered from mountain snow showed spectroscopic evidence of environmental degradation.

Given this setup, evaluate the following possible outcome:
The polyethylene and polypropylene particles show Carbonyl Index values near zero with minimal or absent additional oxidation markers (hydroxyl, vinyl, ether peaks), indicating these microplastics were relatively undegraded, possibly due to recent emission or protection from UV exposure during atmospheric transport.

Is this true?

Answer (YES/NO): NO